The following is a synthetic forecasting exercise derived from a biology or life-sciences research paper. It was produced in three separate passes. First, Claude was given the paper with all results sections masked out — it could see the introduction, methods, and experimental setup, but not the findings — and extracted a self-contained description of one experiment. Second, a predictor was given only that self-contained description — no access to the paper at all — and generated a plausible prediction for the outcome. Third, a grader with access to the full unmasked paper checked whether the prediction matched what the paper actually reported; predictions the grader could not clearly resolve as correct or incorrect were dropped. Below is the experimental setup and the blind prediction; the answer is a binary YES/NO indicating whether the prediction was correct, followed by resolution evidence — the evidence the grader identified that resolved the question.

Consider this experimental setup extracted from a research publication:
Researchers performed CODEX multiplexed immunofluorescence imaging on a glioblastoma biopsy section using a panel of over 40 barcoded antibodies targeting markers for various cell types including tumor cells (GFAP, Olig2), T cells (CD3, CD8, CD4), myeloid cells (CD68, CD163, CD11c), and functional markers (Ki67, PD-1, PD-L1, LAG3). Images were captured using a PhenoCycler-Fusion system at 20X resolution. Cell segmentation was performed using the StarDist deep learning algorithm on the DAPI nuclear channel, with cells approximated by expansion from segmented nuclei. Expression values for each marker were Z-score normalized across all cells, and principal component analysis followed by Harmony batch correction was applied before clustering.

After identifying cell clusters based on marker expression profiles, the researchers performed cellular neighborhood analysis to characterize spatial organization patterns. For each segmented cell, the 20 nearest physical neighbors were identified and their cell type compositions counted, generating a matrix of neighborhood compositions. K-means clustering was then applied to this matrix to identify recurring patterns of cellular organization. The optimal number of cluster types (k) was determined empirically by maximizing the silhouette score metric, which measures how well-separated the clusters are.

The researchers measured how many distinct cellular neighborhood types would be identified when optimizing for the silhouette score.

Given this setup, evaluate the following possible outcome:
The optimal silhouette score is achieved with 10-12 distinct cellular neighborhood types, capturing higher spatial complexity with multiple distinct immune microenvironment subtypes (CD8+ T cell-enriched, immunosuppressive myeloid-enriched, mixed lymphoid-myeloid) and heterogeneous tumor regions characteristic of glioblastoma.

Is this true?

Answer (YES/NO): NO